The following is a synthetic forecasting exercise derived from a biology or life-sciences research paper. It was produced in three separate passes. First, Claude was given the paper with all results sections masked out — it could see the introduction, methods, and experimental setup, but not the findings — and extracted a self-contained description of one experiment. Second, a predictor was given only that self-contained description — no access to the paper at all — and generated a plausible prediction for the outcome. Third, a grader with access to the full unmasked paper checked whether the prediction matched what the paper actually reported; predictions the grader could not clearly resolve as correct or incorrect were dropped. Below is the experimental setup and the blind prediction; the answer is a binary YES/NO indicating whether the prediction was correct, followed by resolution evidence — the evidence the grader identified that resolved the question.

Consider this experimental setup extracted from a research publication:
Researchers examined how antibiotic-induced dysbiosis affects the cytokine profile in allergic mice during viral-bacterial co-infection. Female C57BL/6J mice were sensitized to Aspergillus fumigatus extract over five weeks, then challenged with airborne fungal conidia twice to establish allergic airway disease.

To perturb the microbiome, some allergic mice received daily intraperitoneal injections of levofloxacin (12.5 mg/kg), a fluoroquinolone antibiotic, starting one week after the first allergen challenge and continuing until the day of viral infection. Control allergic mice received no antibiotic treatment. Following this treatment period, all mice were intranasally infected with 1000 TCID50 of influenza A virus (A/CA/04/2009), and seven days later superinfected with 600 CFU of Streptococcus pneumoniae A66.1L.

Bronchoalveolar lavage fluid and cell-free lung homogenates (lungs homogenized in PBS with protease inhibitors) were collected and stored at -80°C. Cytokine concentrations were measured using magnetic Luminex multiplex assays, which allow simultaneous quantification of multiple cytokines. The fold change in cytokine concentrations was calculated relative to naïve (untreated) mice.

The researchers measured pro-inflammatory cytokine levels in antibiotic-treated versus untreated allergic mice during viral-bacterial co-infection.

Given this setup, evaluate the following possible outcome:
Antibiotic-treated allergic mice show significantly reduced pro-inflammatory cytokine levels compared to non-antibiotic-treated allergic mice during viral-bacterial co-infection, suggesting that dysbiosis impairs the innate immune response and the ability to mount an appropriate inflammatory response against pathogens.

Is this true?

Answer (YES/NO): NO